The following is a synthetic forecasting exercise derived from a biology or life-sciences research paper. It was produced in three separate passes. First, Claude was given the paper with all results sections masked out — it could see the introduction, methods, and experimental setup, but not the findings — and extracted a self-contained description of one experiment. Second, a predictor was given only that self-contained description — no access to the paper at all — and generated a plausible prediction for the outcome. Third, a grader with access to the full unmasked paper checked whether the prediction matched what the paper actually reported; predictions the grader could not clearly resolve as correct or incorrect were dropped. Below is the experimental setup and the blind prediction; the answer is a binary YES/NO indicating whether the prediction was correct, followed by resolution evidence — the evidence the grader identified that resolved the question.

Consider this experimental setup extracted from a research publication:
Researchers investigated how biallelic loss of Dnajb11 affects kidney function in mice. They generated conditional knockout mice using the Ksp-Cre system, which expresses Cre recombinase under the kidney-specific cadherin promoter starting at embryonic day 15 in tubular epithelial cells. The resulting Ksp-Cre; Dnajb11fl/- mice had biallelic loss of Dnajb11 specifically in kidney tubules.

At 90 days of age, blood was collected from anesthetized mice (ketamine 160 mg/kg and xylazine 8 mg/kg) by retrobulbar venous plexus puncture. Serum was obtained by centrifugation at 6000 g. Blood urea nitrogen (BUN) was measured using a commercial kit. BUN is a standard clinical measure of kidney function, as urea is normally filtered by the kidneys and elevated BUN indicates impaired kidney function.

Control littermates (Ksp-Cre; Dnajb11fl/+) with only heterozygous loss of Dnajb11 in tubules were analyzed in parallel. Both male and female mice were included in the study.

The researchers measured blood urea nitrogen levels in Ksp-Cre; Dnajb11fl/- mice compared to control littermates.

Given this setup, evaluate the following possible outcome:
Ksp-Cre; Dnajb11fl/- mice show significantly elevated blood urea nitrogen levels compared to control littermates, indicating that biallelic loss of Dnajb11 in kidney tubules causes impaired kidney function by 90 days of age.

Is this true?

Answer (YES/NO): NO